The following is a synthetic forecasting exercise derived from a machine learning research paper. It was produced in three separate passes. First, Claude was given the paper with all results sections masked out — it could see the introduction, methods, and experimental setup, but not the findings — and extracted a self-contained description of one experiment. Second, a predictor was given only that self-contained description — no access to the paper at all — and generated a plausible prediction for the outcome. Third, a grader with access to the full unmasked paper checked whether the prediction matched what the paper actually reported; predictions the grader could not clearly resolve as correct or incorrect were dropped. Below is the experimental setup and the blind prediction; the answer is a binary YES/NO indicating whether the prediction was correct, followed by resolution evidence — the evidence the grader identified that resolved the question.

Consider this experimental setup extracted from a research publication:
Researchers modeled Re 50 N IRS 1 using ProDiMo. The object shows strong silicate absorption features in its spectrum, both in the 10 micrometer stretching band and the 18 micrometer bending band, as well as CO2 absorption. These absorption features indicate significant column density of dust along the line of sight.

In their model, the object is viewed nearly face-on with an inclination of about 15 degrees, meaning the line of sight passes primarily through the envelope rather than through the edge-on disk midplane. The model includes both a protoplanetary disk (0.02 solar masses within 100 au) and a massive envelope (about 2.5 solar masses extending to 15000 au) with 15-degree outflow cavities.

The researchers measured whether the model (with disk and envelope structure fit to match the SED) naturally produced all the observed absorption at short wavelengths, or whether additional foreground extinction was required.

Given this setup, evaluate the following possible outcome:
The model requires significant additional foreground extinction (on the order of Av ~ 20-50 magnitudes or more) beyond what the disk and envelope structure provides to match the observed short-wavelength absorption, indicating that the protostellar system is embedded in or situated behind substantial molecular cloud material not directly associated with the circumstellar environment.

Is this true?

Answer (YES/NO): NO